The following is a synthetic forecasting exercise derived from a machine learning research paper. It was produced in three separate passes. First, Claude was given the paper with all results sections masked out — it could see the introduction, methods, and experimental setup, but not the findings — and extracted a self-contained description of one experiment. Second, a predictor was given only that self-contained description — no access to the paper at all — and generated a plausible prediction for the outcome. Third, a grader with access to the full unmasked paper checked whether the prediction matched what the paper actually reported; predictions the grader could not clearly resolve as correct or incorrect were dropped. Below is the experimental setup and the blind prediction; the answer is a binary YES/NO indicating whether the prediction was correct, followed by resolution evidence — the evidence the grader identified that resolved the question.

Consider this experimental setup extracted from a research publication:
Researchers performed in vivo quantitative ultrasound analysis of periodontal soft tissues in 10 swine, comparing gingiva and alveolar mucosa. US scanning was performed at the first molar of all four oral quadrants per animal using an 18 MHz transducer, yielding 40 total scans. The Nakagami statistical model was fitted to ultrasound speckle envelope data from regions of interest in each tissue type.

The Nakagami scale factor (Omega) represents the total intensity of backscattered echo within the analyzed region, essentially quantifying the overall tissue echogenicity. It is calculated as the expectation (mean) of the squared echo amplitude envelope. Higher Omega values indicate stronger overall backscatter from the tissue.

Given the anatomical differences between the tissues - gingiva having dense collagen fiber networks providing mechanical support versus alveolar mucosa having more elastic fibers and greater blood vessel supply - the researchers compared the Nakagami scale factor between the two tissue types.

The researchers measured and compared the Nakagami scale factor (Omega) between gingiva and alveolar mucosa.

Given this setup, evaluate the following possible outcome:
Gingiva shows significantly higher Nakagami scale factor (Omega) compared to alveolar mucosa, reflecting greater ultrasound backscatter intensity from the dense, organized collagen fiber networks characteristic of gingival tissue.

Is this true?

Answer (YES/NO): NO